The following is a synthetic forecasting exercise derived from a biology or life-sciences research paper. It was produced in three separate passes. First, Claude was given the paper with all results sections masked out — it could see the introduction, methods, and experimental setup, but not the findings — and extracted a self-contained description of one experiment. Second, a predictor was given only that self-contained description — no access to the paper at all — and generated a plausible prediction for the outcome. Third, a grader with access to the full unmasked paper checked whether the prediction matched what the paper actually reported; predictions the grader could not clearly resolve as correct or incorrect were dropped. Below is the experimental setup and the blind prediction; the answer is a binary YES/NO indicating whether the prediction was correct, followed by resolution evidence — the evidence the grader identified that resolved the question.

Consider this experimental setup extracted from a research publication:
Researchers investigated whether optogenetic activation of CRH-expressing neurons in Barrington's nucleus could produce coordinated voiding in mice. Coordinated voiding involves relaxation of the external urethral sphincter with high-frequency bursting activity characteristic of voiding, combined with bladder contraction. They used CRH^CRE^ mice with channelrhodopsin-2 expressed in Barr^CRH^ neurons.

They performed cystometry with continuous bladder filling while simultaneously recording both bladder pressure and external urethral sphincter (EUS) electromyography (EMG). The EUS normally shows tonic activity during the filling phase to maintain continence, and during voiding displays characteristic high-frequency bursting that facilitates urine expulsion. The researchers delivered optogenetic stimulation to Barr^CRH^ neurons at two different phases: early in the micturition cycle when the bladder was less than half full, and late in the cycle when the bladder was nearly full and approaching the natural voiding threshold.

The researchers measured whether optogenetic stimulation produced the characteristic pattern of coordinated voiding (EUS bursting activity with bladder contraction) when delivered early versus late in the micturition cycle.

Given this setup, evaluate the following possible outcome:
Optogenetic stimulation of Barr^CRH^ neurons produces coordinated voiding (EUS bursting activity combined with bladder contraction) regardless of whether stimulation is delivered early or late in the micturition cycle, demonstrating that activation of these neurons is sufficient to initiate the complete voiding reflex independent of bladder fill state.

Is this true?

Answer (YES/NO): NO